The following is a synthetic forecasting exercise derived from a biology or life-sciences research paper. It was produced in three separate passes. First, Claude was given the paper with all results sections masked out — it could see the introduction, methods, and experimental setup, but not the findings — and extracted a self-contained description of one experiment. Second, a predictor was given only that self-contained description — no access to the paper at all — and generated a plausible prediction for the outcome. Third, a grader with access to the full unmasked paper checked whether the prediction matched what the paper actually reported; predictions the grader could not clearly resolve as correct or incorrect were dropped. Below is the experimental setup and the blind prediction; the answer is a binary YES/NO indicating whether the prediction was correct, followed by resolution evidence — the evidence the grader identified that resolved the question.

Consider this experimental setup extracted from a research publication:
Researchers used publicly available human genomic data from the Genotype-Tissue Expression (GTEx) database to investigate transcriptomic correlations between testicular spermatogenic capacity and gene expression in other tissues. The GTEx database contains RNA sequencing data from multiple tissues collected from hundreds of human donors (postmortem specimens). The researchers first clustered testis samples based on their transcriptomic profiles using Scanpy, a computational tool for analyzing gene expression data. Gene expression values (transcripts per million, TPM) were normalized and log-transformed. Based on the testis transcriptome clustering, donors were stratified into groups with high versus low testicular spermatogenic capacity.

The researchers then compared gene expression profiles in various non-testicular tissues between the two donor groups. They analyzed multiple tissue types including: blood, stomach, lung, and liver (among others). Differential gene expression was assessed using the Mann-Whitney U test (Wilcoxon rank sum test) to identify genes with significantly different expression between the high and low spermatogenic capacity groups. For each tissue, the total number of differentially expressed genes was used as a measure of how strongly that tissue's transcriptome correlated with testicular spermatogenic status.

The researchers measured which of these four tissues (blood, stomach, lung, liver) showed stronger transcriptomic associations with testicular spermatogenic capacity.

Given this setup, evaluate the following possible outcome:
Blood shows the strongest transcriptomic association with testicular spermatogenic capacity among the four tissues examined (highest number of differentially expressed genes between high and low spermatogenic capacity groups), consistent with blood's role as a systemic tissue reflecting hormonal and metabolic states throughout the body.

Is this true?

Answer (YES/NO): NO